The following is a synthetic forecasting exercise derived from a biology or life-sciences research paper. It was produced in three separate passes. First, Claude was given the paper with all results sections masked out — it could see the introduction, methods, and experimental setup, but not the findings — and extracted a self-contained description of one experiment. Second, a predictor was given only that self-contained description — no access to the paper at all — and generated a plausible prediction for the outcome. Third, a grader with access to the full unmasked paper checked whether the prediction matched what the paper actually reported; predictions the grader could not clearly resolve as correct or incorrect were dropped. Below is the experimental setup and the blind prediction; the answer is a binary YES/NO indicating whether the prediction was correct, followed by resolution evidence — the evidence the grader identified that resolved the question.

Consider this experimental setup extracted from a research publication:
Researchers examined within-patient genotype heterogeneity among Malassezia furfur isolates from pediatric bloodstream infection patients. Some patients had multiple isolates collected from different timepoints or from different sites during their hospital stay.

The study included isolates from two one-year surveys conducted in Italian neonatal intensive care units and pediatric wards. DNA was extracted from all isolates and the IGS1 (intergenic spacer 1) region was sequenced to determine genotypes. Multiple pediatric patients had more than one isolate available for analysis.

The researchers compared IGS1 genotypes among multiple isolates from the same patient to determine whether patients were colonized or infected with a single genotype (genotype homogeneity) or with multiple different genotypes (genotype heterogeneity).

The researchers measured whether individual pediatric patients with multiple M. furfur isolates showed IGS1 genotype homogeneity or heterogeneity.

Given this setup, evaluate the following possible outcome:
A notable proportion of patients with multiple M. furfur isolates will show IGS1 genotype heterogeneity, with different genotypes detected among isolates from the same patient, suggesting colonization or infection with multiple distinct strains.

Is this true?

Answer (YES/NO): NO